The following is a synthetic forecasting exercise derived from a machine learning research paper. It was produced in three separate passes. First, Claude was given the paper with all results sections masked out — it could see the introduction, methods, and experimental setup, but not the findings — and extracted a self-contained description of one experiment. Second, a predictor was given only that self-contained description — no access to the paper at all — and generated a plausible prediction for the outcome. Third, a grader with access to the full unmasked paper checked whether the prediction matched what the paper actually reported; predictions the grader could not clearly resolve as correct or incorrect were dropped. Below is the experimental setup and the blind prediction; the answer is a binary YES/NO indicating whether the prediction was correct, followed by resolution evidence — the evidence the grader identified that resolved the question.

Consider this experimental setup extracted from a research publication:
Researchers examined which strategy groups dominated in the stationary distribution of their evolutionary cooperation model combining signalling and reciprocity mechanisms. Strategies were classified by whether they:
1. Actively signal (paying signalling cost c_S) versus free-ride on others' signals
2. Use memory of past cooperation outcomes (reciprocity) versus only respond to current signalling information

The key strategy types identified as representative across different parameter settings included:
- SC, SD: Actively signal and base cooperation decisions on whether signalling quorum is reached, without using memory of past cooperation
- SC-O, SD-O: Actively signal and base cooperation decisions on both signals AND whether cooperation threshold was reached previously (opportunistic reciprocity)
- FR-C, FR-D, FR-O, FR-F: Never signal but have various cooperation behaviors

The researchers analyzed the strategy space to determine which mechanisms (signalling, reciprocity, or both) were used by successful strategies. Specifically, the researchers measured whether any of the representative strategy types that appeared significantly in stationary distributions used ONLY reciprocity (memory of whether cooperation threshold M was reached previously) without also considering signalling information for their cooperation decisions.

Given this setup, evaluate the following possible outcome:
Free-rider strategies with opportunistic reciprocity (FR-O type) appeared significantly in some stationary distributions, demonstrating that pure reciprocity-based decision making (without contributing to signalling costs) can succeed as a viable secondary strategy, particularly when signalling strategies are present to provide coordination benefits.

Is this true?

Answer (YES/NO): NO